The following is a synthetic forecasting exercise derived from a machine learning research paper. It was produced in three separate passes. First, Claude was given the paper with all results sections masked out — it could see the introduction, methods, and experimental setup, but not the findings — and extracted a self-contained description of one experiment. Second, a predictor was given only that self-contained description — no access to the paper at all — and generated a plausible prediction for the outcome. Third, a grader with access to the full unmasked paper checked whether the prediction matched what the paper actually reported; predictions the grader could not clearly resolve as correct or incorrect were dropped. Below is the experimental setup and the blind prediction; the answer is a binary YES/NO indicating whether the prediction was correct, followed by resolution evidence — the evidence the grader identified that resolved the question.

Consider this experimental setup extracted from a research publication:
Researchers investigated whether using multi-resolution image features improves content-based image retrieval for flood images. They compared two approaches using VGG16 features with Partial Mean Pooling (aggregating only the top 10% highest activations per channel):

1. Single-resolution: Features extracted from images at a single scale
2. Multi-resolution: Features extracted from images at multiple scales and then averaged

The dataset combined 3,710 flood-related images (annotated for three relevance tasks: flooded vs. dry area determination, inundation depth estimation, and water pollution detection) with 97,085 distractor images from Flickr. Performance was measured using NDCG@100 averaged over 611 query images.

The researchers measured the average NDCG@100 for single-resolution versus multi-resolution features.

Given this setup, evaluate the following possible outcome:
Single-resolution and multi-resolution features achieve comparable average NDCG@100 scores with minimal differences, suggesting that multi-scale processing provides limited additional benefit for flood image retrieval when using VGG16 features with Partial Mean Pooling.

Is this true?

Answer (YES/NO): NO